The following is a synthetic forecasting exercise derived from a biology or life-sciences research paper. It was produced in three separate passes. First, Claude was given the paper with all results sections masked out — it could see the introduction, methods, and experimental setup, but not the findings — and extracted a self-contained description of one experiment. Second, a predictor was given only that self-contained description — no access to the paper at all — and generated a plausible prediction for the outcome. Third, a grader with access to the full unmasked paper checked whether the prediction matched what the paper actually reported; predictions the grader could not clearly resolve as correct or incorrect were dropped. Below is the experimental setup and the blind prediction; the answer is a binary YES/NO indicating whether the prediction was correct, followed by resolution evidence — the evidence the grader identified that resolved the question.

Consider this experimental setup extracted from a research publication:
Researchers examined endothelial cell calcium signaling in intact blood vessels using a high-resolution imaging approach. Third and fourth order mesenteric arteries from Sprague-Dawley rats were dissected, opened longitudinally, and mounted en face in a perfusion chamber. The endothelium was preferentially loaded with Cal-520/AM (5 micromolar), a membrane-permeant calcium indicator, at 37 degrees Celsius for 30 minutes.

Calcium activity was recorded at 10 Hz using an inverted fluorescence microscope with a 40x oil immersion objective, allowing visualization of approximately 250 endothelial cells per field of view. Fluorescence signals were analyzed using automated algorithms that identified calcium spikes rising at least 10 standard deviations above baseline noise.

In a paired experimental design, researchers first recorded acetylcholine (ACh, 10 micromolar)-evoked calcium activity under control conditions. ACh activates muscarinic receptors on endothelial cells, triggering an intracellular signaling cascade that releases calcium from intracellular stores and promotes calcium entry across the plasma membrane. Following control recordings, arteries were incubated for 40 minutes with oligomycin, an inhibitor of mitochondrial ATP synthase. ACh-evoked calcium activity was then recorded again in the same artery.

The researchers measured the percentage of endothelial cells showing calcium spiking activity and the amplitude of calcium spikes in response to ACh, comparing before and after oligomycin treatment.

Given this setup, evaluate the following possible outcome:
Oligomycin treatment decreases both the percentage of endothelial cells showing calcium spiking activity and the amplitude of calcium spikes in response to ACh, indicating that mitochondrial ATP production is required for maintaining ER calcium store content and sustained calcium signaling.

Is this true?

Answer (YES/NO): NO